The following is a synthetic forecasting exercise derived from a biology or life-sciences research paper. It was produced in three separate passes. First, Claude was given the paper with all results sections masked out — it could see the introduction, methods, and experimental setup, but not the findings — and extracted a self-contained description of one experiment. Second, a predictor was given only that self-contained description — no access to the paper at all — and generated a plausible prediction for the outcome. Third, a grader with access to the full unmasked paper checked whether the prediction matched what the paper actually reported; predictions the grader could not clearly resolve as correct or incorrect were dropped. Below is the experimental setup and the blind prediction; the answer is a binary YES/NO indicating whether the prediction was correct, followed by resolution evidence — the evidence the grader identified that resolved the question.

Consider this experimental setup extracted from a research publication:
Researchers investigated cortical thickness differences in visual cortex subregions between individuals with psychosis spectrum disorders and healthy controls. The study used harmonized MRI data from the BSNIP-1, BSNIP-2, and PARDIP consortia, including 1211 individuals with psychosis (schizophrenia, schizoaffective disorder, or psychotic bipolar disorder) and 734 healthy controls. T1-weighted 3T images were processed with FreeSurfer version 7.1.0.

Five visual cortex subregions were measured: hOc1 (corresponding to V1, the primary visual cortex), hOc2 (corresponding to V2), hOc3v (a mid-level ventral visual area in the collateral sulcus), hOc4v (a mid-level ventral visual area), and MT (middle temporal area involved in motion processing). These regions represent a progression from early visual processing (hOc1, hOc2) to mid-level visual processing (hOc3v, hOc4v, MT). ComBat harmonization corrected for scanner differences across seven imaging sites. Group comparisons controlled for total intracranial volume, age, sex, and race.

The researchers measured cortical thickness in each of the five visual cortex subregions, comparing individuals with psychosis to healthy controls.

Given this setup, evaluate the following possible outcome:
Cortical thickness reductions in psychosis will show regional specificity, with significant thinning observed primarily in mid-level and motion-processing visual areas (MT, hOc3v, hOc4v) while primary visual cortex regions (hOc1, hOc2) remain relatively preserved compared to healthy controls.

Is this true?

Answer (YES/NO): NO